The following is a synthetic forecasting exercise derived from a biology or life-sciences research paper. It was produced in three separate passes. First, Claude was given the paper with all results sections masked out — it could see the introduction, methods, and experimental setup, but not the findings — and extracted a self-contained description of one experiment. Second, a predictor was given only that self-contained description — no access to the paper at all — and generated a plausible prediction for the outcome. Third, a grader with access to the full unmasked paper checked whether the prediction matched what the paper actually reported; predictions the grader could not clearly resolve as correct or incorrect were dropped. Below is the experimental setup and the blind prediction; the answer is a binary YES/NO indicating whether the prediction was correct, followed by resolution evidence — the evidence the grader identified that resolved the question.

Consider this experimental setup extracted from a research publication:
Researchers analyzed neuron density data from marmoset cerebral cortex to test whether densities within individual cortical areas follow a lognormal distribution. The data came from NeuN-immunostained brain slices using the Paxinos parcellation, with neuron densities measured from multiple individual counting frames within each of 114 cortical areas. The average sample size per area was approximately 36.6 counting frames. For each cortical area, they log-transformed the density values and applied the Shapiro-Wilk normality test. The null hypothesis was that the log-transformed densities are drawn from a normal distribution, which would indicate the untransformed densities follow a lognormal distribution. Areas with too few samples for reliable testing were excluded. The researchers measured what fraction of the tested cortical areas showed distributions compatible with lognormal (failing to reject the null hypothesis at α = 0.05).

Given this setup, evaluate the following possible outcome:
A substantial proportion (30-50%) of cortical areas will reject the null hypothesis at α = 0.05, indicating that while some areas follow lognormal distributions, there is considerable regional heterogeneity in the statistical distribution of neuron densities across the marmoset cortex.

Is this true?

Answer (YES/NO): NO